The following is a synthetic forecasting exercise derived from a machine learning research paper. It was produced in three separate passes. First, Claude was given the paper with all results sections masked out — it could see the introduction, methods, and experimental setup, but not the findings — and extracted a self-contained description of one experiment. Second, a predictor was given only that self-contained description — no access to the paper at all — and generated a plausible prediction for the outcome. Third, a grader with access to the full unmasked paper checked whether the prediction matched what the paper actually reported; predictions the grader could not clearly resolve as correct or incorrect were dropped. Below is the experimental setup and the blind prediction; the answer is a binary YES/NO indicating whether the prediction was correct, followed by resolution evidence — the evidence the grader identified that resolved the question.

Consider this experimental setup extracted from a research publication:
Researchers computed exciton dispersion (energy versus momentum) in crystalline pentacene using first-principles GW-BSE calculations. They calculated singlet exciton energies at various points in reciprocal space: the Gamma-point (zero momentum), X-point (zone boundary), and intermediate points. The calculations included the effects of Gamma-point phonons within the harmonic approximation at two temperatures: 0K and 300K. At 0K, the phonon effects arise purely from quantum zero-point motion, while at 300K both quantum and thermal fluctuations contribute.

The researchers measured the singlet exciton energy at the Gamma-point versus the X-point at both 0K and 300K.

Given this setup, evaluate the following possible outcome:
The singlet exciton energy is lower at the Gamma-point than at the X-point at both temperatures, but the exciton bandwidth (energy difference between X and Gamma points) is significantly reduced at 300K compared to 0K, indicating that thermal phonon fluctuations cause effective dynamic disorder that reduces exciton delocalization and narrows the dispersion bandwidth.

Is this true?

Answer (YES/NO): YES